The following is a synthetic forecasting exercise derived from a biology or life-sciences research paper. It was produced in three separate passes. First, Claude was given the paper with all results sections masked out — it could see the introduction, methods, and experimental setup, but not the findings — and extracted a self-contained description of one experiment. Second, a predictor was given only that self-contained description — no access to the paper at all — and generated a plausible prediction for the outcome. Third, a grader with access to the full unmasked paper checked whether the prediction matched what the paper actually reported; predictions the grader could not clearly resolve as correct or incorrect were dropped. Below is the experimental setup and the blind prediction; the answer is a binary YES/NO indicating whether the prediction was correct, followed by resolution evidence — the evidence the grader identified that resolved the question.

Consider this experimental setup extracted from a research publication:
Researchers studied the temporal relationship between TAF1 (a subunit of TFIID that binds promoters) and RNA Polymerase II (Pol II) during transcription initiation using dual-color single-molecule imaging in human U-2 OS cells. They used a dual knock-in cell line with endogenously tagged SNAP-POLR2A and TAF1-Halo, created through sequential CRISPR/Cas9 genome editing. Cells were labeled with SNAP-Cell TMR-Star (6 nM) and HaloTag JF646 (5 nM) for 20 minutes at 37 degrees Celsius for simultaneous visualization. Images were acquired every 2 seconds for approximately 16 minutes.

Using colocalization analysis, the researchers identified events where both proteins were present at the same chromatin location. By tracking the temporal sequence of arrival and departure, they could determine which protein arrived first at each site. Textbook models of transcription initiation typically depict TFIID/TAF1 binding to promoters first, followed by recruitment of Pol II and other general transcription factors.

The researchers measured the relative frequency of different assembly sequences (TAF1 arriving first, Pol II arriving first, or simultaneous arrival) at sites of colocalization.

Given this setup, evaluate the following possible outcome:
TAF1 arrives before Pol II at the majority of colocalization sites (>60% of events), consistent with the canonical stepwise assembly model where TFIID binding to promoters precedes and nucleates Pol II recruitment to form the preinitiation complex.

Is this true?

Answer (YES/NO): NO